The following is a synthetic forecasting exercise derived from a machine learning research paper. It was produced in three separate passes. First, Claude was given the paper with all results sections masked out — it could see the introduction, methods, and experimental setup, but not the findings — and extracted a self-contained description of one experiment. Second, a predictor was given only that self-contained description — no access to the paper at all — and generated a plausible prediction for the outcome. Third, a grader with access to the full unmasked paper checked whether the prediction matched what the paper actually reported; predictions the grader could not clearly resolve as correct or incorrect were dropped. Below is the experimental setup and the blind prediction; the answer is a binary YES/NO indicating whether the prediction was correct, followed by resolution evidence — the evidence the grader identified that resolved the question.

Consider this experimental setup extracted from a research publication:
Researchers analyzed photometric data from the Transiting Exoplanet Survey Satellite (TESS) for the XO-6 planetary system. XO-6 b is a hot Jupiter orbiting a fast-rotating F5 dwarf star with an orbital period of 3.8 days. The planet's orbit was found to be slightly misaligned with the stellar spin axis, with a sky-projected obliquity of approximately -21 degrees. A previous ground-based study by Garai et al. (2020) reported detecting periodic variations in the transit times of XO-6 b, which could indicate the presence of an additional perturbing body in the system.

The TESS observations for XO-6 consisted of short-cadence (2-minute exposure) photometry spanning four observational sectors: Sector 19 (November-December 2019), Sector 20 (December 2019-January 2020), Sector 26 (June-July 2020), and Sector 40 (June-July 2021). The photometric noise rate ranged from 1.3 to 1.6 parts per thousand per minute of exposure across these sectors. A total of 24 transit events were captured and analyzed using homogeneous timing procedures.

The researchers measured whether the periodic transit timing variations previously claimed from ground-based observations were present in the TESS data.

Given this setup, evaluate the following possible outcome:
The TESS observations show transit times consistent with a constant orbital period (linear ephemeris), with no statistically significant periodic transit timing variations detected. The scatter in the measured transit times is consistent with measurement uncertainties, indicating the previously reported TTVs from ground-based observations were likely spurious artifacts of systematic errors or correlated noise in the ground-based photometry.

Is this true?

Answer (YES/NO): YES